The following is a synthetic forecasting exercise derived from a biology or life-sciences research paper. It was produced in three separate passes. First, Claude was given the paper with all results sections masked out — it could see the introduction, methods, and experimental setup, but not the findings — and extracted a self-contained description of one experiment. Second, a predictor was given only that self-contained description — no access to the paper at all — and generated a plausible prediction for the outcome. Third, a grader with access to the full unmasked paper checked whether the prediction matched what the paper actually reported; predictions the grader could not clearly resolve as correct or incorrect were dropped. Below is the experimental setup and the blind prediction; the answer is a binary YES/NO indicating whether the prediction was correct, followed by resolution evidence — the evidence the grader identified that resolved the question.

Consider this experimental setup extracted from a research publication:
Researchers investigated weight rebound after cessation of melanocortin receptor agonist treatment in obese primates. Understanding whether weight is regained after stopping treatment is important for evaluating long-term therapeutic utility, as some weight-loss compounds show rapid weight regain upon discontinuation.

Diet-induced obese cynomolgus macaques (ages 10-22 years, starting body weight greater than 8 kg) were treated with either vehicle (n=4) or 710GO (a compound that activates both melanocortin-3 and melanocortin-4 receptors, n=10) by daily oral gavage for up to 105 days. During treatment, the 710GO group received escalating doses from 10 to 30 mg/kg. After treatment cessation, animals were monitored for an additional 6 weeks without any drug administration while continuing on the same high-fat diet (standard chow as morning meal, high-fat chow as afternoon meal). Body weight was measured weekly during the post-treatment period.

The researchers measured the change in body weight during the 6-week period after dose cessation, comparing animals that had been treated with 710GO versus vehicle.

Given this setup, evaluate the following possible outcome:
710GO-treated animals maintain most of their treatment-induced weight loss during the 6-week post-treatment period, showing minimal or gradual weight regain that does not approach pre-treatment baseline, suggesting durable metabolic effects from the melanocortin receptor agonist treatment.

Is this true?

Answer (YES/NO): YES